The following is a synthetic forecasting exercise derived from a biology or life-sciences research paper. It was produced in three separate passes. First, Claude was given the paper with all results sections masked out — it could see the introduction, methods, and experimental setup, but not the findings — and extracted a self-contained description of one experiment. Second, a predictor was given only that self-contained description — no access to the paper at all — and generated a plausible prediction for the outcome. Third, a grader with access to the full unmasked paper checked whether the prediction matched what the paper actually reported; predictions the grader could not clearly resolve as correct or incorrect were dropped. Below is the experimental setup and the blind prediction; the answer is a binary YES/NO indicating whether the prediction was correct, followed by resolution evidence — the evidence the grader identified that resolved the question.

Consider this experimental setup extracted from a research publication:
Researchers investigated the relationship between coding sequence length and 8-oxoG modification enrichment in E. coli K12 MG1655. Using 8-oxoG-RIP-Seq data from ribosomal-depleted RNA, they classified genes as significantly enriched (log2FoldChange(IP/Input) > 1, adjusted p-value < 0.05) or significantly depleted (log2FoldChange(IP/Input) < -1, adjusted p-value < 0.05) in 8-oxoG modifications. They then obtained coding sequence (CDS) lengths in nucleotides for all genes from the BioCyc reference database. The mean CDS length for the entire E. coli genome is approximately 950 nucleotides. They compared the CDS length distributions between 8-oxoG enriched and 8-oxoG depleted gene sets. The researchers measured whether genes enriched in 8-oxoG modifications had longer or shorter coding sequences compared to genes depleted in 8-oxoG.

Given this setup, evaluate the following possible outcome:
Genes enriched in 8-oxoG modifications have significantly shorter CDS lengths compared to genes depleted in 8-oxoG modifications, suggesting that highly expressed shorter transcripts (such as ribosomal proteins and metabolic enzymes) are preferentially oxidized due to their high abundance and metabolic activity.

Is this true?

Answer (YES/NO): NO